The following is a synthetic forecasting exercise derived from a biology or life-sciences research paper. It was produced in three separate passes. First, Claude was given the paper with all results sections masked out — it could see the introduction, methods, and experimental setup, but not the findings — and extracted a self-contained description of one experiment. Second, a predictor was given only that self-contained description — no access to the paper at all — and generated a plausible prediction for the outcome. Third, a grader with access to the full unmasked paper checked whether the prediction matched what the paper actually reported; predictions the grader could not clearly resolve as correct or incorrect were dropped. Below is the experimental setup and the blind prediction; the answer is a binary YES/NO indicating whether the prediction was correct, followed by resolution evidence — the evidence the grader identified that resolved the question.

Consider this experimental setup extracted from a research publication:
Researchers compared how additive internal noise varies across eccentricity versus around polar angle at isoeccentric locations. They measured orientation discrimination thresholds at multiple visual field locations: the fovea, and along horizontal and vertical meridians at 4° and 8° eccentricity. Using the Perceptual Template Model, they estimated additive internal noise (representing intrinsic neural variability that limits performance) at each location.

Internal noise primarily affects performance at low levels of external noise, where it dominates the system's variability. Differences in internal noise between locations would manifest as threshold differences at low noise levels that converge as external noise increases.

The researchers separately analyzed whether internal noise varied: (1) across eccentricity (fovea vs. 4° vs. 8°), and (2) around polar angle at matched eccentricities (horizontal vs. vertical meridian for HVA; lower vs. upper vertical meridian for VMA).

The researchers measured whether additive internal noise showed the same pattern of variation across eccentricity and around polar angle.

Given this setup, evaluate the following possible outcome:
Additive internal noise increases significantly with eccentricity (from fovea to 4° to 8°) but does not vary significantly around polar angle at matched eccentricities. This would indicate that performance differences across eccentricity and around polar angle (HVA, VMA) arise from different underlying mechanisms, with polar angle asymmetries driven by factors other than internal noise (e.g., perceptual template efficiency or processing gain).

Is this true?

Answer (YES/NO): YES